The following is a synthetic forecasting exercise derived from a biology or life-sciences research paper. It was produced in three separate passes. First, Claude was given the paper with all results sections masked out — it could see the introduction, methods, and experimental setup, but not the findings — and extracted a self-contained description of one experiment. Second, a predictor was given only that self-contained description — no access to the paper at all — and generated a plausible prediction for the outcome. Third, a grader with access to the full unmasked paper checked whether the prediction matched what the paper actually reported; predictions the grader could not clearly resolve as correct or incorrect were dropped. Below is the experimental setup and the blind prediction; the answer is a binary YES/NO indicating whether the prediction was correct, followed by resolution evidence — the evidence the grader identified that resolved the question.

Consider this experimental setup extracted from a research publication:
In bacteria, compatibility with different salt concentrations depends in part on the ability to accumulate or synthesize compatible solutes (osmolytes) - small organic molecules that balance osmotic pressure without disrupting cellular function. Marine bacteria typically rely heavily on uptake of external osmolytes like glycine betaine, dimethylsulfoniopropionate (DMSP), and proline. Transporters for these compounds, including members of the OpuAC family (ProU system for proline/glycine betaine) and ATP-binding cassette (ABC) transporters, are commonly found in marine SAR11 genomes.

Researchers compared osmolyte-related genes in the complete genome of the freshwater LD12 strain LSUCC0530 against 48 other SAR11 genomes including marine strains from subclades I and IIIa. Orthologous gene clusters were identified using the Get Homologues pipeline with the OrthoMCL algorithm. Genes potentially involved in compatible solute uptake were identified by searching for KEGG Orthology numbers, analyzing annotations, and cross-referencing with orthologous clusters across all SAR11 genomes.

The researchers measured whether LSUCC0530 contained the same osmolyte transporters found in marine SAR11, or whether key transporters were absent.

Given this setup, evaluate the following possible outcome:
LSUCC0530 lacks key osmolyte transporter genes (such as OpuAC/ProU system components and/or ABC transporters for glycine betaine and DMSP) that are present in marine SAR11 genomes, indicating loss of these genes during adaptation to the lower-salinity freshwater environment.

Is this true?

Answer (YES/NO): YES